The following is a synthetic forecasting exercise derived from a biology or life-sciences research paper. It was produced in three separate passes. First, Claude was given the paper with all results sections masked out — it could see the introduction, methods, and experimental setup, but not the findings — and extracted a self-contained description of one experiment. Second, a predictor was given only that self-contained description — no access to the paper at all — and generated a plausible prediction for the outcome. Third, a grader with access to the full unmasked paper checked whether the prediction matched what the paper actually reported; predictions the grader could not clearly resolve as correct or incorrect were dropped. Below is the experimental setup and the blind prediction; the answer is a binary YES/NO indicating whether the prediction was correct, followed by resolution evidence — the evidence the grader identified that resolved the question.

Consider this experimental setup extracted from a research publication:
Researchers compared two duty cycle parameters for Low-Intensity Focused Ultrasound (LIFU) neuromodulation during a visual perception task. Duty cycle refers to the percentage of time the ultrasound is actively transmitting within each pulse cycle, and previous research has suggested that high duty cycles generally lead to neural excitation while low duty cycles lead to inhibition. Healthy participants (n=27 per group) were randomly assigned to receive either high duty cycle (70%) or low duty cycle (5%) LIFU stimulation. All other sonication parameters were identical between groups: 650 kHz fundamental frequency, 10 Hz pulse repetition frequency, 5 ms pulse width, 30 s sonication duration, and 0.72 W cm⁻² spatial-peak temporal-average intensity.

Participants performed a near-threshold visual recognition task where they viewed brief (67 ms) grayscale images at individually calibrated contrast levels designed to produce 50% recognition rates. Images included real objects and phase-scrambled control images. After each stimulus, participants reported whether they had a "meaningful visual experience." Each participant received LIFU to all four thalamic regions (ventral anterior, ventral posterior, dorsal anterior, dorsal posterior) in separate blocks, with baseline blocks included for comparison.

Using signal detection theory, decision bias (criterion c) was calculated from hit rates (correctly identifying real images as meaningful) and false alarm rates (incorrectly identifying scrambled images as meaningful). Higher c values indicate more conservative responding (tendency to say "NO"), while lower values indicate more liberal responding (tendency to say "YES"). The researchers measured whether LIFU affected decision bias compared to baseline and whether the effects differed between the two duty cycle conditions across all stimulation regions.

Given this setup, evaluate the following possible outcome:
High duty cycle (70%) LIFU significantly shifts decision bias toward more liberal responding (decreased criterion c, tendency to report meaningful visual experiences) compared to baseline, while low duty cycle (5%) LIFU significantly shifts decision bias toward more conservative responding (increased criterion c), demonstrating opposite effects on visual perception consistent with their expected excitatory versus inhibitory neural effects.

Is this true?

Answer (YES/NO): NO